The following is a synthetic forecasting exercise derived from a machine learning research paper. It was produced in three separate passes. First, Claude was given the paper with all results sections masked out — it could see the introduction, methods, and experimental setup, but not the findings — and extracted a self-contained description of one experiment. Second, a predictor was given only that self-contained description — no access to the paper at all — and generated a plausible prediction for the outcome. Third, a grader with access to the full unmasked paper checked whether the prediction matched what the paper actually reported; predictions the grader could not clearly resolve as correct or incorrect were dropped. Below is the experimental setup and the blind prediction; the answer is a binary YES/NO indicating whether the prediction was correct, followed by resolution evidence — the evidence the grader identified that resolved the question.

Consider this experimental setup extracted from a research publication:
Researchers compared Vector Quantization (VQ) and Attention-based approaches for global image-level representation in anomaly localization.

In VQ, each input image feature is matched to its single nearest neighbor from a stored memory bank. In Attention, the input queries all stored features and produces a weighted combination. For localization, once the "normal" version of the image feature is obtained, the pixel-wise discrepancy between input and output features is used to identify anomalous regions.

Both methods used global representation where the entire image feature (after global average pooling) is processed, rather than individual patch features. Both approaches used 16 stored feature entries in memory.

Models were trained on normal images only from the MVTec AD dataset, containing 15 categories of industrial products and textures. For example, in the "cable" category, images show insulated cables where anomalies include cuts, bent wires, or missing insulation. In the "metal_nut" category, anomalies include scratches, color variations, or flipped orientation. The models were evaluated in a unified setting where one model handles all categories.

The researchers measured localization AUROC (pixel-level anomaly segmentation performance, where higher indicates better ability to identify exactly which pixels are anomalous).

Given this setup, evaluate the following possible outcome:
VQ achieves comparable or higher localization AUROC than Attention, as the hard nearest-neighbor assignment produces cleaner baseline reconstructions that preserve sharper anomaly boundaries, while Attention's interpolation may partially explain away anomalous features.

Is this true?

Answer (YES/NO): NO